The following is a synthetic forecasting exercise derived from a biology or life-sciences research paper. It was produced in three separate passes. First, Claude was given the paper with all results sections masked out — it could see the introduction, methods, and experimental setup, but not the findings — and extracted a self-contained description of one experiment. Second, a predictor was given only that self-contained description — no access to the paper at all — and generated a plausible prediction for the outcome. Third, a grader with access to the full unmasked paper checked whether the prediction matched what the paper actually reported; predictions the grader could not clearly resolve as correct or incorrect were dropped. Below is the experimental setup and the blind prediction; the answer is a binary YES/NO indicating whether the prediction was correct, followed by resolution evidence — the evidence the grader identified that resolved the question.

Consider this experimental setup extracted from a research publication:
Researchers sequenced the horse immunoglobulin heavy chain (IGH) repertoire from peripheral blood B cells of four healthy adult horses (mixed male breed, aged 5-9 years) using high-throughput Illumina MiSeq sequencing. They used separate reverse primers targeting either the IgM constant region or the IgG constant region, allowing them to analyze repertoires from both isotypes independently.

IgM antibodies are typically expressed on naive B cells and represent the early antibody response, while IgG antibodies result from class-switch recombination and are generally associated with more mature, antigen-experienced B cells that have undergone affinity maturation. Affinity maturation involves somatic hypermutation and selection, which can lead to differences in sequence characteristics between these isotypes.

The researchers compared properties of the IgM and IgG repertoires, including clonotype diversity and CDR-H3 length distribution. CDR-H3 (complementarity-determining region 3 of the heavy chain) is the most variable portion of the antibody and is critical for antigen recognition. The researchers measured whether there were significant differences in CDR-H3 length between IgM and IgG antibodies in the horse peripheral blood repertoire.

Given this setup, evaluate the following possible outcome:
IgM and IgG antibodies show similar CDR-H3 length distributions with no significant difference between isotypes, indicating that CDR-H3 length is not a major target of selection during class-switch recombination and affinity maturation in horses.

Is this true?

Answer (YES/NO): YES